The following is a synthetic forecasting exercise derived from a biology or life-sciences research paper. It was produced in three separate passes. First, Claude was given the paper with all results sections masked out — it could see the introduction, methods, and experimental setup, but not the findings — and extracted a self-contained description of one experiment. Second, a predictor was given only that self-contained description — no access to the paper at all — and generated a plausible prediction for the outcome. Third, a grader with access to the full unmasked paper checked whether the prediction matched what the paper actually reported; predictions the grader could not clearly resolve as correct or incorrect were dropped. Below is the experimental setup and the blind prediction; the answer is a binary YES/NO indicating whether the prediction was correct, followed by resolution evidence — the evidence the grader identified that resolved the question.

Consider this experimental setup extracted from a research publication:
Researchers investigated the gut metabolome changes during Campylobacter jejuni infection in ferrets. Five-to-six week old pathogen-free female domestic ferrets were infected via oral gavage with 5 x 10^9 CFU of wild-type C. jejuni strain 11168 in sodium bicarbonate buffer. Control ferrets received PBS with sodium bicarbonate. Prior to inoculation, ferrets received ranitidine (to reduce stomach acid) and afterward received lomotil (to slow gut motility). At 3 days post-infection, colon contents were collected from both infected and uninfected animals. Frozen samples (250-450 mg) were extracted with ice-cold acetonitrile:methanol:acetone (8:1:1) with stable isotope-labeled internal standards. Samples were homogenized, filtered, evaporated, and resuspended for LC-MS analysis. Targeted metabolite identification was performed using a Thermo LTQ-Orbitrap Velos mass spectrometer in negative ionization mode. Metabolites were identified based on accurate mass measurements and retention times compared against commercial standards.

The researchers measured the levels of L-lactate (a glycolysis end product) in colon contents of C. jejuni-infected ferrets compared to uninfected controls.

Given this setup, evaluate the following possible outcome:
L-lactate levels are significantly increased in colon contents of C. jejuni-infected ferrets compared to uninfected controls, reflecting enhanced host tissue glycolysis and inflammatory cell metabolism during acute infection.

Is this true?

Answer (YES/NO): YES